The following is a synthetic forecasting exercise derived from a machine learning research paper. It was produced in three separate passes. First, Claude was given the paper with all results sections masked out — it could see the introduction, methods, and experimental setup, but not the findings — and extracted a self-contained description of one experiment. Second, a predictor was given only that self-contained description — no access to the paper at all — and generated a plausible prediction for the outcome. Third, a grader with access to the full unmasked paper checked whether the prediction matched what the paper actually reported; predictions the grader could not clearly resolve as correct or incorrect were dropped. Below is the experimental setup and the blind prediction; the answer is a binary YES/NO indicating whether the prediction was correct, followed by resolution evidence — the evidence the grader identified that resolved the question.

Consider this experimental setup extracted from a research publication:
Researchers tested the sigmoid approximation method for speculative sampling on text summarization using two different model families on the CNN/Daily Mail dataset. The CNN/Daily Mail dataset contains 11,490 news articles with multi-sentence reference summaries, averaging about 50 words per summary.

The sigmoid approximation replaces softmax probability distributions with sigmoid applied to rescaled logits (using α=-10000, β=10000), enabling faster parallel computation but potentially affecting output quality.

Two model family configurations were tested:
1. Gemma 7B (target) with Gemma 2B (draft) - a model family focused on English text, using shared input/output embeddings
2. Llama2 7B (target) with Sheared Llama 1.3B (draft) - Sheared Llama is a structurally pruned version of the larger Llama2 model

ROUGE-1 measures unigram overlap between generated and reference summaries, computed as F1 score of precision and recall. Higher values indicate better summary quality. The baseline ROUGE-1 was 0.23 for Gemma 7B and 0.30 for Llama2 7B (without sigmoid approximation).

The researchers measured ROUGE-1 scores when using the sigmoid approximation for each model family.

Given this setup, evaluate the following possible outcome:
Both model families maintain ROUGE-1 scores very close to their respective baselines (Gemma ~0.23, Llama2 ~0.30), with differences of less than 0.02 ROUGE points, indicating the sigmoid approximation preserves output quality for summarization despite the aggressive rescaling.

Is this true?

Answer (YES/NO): NO